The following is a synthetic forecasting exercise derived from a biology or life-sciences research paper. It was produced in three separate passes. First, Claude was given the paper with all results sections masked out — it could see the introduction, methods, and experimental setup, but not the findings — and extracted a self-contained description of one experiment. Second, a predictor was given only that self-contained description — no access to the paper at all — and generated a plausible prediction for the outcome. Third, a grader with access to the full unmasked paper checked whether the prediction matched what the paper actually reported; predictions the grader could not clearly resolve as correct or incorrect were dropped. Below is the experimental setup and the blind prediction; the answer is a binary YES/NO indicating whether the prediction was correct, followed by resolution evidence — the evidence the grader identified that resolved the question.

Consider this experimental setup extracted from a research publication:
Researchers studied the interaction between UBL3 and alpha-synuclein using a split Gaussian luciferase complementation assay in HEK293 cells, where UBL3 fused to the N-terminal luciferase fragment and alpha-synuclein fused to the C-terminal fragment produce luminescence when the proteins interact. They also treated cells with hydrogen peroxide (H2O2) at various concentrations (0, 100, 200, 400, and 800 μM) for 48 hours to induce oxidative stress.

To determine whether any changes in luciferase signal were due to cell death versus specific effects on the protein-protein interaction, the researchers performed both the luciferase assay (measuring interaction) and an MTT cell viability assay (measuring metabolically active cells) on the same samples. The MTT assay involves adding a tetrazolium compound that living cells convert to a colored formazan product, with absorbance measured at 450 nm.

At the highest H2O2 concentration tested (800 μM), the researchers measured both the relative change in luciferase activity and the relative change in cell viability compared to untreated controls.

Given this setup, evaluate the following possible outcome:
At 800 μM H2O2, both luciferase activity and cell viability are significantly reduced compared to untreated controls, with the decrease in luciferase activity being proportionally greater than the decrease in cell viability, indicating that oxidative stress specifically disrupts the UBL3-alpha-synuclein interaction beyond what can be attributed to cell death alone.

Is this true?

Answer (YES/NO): YES